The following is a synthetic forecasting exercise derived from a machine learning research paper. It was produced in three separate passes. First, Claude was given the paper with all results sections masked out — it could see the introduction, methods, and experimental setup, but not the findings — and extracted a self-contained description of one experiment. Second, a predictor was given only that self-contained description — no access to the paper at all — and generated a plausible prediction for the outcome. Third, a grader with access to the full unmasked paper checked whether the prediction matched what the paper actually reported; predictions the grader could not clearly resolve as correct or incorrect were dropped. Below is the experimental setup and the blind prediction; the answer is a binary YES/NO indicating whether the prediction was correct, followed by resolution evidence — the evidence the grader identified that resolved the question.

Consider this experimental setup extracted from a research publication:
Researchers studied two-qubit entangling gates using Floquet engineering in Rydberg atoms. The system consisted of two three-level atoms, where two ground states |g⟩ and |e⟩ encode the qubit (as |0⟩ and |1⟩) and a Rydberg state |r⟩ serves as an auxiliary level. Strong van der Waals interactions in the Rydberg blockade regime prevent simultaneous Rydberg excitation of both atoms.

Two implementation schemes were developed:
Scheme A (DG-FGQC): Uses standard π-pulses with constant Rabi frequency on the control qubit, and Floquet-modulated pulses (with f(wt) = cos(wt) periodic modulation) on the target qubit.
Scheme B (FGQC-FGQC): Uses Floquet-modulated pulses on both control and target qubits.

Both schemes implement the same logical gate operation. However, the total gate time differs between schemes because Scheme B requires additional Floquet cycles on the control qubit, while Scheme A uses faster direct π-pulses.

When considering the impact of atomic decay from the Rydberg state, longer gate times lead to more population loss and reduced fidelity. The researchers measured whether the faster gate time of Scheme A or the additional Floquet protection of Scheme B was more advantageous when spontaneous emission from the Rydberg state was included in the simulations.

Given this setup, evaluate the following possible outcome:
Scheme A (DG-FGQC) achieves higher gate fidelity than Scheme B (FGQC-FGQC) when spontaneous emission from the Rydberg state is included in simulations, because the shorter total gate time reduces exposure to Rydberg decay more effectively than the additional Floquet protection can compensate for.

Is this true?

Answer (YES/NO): YES